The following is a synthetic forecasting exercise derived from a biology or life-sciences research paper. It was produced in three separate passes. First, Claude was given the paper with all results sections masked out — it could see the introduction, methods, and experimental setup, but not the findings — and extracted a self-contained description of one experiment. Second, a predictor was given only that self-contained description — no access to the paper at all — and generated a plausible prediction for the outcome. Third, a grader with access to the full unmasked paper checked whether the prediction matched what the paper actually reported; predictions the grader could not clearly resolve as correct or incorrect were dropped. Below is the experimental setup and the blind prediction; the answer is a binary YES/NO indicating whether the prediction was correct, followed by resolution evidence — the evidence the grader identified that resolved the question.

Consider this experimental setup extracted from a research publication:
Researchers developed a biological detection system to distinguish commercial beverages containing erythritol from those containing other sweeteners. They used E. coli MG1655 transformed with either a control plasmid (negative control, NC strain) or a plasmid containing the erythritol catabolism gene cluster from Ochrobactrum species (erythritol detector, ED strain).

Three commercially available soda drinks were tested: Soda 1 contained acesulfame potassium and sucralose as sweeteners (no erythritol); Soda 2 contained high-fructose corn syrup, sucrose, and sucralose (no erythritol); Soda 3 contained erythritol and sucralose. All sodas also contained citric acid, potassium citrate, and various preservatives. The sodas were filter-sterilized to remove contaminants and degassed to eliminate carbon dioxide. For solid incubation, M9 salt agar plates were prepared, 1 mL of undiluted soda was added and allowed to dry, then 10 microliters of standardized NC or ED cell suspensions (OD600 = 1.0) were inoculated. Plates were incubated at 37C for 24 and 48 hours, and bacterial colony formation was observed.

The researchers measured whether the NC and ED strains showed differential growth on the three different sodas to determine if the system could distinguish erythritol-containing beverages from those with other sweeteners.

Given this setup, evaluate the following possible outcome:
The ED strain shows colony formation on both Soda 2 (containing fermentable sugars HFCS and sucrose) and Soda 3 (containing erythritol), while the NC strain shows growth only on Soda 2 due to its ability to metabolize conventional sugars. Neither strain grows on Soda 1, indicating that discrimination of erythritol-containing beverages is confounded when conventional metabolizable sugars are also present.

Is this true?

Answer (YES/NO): NO